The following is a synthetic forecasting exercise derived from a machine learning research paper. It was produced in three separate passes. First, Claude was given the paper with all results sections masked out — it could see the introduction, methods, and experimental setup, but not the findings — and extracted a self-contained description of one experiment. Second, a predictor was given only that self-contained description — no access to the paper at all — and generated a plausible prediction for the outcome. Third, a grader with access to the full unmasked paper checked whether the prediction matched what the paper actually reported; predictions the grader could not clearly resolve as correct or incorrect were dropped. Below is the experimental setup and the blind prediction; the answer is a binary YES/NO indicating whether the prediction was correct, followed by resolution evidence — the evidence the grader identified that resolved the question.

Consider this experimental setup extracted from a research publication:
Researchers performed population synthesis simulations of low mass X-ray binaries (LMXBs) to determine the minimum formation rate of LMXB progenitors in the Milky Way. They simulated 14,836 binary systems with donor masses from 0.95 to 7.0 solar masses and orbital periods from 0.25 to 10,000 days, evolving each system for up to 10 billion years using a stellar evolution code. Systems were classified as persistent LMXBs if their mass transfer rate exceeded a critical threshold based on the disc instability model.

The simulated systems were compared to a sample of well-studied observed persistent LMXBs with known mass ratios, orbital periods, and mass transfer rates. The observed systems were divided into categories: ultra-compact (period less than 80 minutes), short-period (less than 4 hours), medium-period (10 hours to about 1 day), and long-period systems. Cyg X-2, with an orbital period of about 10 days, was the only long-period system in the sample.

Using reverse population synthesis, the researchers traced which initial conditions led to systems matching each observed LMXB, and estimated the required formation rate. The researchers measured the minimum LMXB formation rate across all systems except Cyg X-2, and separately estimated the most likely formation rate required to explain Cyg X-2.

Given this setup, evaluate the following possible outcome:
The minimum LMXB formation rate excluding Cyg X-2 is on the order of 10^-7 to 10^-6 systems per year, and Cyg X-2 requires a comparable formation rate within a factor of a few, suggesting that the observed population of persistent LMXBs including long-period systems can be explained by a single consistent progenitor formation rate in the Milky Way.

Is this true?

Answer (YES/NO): NO